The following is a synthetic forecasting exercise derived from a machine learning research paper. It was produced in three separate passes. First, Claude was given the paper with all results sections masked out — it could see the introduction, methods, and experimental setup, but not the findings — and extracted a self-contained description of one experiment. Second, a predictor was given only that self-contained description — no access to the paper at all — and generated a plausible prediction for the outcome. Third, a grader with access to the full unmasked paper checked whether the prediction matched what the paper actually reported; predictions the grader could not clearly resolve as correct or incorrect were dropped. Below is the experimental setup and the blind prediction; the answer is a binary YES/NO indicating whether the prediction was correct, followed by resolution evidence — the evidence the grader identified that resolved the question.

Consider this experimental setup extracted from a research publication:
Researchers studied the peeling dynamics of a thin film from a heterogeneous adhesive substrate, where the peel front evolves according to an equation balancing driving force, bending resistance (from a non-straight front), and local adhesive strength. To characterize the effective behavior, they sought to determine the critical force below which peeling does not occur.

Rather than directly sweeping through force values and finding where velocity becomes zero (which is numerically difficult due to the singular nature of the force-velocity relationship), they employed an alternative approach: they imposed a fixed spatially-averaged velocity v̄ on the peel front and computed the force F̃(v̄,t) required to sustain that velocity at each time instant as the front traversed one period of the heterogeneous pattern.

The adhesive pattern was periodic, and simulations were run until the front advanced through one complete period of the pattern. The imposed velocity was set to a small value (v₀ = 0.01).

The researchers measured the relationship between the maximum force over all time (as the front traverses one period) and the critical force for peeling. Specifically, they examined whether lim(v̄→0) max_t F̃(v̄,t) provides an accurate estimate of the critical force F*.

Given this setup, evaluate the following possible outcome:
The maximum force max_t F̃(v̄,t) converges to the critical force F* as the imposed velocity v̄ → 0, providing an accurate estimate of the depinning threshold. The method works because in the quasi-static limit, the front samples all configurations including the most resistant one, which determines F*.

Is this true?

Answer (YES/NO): YES